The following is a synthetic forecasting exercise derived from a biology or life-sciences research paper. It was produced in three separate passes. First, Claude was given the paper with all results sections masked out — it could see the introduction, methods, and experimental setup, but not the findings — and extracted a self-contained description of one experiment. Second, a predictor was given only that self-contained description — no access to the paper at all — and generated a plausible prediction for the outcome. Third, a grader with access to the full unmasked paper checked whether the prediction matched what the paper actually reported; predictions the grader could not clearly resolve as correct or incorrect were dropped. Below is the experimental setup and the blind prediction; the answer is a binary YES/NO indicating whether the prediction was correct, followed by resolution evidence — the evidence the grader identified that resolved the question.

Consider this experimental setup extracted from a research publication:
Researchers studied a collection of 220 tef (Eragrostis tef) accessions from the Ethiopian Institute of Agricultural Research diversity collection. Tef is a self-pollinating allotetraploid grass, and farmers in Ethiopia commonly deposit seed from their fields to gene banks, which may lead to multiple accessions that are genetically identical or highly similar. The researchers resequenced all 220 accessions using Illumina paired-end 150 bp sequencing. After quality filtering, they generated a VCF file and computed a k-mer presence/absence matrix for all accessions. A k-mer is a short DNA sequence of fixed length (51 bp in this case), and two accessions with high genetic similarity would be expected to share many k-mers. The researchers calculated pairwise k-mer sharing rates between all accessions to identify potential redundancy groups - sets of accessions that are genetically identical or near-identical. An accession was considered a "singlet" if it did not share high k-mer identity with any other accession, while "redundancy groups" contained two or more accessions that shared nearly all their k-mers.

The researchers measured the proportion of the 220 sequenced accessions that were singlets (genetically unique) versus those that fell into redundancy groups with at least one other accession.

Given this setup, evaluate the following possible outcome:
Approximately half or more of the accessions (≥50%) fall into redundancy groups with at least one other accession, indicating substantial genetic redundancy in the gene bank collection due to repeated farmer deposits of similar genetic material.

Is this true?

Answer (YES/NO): NO